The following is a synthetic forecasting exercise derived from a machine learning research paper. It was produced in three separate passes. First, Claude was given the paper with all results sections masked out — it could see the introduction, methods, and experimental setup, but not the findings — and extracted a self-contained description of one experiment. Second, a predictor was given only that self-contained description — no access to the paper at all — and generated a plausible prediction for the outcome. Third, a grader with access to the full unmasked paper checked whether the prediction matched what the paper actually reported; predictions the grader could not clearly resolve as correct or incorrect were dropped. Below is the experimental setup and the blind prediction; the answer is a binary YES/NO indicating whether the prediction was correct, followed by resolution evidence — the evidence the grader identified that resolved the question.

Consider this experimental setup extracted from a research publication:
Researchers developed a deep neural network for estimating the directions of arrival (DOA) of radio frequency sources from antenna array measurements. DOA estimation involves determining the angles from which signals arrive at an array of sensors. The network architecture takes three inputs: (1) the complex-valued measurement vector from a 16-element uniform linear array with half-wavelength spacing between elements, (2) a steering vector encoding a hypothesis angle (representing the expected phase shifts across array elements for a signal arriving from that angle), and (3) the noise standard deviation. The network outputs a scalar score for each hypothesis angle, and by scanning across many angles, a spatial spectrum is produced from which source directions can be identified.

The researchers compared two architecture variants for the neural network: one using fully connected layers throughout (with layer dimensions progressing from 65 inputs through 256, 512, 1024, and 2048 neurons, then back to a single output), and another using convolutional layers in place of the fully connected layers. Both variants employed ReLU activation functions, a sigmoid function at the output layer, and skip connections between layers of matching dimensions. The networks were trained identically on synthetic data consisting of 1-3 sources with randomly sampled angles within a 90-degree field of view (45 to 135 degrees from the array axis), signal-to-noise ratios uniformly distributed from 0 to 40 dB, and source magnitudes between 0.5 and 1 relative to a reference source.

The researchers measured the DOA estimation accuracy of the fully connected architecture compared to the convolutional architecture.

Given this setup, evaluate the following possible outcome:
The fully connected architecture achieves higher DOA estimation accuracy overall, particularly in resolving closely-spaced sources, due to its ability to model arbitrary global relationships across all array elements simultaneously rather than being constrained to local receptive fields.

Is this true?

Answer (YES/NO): NO